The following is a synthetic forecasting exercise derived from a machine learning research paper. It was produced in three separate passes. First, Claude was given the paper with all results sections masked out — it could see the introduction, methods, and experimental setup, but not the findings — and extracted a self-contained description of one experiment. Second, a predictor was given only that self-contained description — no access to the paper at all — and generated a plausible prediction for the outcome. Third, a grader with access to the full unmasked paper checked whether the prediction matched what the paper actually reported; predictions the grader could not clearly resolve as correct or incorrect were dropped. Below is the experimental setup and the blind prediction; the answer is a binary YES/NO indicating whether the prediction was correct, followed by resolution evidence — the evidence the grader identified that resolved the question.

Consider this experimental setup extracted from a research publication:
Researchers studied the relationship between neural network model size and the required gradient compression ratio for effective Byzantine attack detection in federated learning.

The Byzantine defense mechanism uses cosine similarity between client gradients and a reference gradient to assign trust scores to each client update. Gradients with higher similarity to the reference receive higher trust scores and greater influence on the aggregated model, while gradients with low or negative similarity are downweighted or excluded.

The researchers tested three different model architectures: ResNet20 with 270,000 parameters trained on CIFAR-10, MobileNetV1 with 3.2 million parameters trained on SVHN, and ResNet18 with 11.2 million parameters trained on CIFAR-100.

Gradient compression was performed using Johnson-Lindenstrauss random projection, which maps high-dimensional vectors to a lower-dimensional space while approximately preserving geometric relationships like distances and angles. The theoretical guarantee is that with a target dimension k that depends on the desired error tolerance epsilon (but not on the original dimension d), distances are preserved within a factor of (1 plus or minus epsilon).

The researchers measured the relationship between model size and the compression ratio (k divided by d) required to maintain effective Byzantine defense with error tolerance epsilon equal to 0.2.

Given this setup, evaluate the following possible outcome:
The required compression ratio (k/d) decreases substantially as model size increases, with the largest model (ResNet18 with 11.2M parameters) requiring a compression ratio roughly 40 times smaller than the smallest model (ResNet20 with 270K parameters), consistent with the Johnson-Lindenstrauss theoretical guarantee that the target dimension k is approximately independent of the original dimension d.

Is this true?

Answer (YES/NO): NO